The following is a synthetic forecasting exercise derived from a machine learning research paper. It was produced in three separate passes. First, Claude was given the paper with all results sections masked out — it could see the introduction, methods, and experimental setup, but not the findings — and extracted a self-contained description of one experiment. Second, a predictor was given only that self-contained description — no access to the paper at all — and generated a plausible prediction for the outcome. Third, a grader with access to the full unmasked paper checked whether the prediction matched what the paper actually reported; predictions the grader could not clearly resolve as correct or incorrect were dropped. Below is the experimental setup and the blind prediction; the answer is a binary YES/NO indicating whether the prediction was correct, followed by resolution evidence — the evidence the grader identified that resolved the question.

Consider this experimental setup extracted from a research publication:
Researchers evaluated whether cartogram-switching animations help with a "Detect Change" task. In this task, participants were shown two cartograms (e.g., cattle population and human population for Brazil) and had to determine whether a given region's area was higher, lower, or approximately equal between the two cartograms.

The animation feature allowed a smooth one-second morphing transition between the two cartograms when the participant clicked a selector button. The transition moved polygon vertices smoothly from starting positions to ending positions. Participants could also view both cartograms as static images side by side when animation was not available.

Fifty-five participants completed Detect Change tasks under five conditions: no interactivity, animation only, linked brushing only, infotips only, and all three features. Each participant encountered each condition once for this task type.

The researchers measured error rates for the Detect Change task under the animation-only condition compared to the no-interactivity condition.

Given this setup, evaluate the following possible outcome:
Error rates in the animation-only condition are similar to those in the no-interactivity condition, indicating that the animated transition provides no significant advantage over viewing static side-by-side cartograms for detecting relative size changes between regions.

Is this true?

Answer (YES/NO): YES